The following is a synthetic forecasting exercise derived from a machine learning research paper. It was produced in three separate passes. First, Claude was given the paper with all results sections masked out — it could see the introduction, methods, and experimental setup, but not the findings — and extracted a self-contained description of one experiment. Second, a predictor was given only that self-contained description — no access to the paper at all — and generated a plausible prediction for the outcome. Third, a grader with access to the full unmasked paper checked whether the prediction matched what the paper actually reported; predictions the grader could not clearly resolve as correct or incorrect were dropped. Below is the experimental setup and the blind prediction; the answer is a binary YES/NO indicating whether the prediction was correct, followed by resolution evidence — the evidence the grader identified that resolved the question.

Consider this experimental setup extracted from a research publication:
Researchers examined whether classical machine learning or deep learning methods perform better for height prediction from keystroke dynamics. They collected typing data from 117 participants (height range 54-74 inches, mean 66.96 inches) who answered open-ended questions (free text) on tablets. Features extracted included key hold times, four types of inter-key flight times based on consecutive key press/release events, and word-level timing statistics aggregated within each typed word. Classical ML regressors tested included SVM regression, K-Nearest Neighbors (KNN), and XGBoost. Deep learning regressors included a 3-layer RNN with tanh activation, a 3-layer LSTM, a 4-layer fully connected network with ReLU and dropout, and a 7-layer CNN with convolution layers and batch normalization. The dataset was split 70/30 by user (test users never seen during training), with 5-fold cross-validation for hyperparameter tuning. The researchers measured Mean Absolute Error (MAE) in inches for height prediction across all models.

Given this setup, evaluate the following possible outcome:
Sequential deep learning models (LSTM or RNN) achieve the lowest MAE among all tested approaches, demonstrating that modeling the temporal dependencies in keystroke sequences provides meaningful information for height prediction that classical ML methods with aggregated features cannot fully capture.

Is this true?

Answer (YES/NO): NO